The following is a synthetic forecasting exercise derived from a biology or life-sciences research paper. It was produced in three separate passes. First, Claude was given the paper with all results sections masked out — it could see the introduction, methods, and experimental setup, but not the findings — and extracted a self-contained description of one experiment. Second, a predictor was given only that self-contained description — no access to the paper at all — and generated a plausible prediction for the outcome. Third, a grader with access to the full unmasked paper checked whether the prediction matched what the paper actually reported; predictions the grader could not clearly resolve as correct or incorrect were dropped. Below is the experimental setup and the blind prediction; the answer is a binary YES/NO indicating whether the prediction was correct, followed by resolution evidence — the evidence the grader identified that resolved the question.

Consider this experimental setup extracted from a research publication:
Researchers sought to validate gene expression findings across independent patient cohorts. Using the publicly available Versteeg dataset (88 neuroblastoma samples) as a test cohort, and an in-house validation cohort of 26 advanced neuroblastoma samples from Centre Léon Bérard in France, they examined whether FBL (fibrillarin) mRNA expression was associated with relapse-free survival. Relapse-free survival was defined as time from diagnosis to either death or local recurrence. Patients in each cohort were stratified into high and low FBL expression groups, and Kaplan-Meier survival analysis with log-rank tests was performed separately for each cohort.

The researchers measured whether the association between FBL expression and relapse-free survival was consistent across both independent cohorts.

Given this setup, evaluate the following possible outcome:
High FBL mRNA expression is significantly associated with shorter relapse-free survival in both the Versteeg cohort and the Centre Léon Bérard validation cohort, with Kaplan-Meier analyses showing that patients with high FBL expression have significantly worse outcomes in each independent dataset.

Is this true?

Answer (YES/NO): NO